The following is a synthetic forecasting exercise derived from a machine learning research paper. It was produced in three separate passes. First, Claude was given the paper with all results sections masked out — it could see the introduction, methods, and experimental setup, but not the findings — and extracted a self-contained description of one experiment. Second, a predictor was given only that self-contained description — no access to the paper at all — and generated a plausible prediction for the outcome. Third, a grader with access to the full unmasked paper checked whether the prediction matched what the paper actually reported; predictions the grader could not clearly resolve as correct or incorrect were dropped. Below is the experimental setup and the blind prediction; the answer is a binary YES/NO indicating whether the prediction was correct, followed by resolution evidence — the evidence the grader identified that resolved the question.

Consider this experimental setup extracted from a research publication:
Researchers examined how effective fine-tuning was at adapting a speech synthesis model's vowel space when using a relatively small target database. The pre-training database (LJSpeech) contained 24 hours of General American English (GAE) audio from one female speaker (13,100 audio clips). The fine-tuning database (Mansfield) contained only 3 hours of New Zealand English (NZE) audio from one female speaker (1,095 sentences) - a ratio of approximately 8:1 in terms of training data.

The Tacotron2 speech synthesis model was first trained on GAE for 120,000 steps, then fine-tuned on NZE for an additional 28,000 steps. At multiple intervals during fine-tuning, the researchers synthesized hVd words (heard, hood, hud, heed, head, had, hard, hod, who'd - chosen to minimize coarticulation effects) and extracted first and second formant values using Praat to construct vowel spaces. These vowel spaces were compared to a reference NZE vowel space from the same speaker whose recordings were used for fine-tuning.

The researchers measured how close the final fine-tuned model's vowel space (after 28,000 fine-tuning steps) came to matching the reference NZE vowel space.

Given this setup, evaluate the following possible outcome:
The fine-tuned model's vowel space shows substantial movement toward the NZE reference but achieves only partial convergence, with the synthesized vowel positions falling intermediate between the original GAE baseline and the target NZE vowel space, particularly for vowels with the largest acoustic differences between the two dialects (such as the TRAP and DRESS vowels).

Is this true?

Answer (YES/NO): NO